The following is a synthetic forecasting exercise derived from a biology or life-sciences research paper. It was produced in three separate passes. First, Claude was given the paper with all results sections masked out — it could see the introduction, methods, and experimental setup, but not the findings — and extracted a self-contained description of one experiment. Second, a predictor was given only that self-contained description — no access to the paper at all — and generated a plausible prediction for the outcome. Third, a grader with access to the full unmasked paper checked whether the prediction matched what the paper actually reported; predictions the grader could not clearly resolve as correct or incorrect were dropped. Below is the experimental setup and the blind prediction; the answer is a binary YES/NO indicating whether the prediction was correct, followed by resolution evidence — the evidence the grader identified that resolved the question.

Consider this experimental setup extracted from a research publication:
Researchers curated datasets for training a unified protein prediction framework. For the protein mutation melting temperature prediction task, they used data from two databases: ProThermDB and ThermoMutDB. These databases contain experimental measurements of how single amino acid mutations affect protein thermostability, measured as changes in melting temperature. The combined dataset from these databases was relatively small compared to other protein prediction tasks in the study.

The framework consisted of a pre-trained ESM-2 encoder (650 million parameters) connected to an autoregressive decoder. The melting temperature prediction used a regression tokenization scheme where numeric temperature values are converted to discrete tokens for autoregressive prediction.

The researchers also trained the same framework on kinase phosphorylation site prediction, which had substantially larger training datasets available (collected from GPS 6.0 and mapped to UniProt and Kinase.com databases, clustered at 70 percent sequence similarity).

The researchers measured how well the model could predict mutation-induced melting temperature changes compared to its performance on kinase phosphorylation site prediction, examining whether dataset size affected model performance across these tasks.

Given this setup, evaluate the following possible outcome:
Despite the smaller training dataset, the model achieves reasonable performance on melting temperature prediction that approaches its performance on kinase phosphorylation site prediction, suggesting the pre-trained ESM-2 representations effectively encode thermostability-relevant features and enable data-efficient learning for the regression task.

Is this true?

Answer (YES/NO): NO